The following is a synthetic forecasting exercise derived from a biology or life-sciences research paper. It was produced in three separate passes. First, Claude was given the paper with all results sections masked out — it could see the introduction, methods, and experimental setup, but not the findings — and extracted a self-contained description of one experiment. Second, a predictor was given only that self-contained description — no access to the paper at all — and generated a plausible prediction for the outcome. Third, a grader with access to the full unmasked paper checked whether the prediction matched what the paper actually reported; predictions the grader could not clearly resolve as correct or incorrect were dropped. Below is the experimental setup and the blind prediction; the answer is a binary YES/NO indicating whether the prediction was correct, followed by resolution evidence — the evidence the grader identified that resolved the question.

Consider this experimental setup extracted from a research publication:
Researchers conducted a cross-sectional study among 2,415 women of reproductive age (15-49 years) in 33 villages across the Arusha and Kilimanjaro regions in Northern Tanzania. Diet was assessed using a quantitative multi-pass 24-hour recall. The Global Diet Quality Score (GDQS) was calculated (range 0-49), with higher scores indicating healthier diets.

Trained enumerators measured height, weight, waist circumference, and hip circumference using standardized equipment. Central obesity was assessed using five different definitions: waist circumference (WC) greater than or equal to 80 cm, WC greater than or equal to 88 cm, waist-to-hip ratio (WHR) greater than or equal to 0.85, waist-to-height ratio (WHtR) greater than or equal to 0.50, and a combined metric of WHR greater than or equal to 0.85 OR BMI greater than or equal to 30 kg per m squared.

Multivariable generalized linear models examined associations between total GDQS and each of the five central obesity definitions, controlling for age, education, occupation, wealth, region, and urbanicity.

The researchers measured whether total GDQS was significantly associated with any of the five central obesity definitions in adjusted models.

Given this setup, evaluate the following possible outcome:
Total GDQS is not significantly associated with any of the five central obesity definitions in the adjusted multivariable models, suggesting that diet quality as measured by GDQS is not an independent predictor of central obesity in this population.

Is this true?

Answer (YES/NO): YES